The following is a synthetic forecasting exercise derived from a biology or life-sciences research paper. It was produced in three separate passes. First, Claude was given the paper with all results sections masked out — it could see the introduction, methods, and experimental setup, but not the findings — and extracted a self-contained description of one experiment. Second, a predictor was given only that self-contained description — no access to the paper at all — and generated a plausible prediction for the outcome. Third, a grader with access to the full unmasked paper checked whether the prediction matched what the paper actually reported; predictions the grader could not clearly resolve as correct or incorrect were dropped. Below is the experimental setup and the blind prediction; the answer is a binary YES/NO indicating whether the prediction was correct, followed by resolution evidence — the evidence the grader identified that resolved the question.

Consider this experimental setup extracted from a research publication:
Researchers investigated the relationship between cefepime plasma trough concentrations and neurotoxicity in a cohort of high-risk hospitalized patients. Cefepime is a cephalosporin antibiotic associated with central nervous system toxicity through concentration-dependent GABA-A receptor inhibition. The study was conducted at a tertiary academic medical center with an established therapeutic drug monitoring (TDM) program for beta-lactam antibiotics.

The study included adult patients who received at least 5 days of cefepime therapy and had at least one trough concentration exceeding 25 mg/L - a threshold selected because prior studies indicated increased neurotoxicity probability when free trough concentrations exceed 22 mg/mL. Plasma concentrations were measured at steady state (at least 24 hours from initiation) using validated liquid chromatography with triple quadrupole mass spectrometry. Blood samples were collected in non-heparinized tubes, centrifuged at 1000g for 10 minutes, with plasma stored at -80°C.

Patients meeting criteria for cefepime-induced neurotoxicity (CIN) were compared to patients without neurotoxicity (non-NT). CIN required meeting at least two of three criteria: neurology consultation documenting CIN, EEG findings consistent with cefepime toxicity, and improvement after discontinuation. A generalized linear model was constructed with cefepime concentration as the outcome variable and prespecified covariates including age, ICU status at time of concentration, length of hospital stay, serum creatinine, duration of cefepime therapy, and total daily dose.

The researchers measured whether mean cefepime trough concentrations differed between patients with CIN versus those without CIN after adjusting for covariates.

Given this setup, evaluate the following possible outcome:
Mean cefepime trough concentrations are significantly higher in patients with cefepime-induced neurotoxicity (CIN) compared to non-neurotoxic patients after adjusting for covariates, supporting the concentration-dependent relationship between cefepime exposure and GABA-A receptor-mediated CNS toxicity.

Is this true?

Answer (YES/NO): YES